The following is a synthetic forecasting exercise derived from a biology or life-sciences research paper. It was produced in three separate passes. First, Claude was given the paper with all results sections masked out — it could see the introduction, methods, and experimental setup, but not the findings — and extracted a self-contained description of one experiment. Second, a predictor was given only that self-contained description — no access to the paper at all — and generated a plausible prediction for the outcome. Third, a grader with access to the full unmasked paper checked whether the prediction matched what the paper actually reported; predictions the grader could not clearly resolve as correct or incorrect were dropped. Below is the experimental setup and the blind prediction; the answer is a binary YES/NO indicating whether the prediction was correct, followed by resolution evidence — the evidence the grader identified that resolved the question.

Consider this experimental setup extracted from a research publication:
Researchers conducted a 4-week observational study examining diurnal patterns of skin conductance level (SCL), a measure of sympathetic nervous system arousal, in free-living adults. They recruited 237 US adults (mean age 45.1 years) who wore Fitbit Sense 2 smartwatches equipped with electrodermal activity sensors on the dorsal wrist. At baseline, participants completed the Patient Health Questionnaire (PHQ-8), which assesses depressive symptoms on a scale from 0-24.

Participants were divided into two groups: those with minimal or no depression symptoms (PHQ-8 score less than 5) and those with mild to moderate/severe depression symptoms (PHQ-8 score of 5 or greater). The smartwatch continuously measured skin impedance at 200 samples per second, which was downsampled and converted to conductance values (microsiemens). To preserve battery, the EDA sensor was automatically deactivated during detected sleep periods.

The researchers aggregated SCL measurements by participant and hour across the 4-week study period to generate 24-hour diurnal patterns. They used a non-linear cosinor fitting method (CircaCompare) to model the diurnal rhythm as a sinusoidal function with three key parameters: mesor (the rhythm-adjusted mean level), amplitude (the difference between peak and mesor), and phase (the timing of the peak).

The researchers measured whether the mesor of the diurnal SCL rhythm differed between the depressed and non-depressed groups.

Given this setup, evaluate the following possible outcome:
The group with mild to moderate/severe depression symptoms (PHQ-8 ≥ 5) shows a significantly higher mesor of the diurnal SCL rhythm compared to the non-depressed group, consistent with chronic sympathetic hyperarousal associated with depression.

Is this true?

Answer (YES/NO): YES